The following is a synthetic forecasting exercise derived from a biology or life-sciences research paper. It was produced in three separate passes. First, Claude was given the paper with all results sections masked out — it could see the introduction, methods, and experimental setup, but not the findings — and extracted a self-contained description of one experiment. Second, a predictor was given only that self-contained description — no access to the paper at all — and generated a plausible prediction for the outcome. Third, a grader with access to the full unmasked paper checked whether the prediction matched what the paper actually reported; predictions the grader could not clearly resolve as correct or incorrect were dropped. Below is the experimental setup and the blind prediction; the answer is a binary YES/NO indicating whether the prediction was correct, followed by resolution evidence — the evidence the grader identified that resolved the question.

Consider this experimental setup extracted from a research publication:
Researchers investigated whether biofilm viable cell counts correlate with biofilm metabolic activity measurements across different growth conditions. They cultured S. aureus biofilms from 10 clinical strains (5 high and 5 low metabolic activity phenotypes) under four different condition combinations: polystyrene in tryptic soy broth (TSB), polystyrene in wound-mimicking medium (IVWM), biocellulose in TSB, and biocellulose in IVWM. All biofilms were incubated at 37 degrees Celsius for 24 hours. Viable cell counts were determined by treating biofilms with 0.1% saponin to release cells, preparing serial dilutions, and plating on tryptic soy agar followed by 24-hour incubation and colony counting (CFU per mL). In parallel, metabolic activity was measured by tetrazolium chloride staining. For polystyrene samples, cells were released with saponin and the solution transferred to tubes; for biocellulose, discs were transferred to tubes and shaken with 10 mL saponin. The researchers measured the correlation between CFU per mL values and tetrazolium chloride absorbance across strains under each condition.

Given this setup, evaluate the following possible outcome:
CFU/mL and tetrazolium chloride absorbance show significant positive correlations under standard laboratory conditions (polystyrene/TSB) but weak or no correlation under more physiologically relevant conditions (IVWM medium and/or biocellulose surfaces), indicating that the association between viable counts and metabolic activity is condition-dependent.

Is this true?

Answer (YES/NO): NO